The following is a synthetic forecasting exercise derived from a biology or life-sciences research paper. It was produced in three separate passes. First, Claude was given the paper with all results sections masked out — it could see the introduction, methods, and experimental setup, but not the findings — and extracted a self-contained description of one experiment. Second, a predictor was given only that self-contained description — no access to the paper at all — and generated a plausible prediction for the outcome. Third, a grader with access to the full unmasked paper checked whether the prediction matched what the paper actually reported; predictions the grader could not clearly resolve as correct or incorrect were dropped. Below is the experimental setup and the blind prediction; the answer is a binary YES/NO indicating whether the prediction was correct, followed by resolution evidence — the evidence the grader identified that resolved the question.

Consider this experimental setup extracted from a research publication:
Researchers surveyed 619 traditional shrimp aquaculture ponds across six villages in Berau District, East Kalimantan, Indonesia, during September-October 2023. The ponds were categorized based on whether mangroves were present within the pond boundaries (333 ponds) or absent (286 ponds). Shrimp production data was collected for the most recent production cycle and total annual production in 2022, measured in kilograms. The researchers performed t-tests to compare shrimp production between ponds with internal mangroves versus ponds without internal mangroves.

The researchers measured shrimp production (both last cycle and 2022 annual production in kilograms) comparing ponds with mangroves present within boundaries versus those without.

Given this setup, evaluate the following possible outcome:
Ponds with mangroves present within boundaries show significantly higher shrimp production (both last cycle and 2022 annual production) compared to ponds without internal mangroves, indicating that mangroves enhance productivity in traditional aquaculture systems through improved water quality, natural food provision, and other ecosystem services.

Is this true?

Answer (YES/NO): NO